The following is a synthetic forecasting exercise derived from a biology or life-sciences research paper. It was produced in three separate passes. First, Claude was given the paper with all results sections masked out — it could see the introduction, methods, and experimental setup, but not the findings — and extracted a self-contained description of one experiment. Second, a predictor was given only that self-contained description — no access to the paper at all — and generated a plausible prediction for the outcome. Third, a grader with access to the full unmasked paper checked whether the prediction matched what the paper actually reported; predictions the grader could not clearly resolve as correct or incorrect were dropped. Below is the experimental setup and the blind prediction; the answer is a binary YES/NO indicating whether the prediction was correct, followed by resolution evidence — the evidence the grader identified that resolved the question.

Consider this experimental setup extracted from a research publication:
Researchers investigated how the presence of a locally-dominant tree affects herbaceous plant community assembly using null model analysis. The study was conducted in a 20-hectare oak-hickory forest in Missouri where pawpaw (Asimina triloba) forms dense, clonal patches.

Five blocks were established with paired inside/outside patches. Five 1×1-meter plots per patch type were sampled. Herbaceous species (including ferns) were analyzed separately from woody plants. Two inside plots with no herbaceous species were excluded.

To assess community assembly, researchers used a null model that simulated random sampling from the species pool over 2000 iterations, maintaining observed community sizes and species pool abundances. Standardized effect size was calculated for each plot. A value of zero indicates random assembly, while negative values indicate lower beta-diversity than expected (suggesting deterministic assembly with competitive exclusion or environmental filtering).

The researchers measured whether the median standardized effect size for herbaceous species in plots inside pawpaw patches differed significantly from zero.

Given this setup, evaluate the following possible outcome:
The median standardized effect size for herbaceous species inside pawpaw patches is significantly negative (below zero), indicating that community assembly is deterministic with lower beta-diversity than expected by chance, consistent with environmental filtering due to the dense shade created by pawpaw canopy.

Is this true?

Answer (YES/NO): NO